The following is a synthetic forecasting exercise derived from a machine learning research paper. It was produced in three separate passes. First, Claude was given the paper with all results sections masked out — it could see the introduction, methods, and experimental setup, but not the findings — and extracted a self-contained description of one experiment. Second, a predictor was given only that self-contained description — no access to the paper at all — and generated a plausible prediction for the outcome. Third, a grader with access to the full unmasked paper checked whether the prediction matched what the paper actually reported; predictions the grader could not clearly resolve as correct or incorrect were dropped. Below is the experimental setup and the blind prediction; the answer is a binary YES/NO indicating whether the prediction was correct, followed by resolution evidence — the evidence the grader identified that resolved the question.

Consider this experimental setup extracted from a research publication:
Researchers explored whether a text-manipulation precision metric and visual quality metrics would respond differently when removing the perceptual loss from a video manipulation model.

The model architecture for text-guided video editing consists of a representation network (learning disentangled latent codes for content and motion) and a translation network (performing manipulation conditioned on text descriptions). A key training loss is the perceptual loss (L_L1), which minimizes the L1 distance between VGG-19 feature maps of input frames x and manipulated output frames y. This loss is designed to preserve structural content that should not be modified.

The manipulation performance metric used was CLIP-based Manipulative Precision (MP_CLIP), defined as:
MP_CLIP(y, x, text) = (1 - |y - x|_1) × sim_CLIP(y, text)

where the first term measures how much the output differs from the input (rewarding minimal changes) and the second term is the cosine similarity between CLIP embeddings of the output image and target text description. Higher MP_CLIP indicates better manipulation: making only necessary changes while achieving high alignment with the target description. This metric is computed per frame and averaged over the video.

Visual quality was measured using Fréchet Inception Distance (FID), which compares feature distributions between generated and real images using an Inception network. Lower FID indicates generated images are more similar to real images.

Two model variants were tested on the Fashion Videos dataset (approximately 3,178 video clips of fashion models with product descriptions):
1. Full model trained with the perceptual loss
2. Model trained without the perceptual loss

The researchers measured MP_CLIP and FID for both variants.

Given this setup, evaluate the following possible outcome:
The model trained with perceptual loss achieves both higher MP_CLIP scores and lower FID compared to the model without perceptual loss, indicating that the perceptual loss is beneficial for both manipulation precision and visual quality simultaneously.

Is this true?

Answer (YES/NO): YES